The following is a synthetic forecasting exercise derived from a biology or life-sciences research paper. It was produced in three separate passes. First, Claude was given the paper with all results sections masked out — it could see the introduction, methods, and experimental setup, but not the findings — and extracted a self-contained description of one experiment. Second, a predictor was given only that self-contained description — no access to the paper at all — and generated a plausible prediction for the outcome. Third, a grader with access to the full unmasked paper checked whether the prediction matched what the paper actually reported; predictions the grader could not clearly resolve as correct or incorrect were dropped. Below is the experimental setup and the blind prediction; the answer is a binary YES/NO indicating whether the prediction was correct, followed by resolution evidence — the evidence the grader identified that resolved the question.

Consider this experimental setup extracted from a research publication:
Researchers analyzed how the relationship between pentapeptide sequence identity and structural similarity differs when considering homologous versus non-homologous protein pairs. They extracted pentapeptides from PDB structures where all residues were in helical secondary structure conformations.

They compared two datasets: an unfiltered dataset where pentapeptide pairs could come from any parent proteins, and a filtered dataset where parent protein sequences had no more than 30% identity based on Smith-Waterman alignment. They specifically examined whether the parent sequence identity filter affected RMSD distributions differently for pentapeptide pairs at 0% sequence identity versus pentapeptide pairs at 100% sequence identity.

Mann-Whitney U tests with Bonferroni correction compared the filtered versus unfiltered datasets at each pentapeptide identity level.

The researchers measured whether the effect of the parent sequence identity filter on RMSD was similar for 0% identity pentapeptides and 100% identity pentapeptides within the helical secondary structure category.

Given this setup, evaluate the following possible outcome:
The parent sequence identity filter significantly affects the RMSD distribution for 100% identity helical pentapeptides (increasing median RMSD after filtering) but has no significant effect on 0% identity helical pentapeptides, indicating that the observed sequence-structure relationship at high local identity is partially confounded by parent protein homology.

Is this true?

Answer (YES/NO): YES